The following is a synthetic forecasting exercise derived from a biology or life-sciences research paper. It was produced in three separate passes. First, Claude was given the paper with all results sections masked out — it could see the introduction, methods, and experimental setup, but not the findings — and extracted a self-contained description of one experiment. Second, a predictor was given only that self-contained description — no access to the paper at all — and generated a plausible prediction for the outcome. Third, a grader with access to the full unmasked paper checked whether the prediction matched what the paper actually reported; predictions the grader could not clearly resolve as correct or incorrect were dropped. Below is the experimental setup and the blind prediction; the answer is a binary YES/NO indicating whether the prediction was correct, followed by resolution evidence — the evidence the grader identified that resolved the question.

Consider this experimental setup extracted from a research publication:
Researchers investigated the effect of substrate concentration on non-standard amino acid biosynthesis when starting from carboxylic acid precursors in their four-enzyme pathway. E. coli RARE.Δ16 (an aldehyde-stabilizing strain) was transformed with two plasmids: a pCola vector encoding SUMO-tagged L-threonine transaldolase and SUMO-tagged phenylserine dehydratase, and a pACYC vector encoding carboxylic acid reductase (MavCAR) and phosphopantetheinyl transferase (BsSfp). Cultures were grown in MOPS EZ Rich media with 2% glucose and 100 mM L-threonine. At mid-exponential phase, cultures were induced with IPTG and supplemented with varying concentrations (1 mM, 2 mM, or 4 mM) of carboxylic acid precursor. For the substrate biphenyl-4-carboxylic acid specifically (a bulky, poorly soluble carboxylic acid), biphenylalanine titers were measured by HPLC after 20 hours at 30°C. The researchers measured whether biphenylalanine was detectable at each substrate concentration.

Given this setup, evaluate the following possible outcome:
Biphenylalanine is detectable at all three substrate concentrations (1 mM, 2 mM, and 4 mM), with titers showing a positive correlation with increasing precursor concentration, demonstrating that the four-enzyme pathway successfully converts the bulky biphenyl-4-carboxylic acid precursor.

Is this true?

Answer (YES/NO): NO